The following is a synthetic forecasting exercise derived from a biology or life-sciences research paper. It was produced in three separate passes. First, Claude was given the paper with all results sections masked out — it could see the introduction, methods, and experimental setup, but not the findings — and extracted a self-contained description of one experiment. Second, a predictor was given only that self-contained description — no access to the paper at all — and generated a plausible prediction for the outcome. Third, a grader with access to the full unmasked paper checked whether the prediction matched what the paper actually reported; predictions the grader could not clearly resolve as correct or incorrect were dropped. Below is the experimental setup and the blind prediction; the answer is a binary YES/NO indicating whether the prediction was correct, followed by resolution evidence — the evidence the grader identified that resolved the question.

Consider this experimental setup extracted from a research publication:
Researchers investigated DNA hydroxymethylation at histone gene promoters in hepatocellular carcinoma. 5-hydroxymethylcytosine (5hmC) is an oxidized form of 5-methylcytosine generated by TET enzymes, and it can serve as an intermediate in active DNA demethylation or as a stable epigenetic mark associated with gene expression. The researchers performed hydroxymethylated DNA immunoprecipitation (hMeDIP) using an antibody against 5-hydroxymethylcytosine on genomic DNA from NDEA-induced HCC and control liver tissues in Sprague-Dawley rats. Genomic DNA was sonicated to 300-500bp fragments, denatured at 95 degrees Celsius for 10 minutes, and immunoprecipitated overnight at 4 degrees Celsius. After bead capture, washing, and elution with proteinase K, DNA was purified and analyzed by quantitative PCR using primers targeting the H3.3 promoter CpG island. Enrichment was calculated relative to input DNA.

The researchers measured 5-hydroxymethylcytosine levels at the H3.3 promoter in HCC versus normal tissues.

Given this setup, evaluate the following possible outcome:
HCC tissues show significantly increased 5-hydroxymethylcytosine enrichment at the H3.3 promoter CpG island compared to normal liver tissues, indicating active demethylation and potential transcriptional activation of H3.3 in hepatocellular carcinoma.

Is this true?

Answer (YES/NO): NO